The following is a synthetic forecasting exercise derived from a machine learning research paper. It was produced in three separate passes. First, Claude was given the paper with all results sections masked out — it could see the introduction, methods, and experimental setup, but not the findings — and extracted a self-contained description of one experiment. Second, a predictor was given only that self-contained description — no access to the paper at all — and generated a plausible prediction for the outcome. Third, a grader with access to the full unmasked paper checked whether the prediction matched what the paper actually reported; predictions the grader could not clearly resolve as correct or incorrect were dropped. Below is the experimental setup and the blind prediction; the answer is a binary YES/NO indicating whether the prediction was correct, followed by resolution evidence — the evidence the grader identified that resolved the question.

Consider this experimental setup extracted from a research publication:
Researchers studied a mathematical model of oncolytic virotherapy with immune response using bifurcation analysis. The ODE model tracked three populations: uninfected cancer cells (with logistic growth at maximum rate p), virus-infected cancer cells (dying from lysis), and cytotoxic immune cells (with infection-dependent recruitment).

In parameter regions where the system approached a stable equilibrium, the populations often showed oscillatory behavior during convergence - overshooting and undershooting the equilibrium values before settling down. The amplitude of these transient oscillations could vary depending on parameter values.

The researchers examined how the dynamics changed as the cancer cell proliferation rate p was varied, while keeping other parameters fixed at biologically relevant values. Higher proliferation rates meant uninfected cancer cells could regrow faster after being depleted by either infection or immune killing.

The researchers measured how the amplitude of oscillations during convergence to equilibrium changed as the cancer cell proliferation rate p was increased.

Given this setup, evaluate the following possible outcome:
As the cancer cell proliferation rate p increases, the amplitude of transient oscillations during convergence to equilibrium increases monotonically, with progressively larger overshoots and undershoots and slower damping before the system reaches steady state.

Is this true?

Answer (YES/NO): NO